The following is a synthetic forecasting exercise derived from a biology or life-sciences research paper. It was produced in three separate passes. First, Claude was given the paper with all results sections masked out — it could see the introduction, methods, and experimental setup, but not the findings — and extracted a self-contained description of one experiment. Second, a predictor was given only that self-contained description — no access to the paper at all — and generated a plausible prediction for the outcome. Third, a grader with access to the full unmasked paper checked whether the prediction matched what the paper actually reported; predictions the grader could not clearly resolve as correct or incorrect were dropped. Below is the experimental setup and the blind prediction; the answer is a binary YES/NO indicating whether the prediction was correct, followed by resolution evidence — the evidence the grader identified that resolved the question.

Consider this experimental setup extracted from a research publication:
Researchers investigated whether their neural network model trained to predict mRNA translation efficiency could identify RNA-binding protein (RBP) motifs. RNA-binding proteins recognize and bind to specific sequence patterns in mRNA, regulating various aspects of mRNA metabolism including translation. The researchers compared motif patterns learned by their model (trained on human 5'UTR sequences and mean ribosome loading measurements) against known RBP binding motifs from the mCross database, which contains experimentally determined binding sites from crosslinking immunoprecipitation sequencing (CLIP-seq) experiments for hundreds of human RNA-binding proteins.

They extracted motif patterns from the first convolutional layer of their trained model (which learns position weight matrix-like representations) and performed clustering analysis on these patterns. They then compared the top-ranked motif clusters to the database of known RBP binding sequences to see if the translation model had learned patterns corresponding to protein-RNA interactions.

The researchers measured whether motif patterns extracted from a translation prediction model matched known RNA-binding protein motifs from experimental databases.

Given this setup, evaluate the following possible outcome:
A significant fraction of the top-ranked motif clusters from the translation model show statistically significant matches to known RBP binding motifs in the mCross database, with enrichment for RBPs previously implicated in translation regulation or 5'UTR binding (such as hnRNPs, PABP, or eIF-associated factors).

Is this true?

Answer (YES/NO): NO